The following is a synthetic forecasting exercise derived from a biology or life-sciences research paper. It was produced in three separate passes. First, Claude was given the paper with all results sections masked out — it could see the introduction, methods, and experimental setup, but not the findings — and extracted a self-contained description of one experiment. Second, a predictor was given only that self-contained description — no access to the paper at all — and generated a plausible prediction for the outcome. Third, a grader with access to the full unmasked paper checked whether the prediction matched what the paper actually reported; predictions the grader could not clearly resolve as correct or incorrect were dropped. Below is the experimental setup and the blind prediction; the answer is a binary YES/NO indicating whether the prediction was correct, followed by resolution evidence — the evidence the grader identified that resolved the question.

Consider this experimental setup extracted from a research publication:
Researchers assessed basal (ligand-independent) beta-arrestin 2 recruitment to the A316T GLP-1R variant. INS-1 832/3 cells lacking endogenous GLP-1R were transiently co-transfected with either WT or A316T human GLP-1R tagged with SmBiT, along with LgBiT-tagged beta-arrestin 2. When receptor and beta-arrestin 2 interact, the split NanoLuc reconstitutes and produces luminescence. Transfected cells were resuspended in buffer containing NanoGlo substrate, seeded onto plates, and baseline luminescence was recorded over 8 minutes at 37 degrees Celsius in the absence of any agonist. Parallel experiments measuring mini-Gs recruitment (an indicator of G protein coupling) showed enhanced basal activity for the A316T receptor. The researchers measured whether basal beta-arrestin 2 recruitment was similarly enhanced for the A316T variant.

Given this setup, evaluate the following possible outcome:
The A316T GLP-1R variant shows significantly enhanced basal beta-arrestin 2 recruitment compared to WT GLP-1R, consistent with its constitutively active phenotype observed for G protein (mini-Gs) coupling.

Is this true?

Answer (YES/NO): NO